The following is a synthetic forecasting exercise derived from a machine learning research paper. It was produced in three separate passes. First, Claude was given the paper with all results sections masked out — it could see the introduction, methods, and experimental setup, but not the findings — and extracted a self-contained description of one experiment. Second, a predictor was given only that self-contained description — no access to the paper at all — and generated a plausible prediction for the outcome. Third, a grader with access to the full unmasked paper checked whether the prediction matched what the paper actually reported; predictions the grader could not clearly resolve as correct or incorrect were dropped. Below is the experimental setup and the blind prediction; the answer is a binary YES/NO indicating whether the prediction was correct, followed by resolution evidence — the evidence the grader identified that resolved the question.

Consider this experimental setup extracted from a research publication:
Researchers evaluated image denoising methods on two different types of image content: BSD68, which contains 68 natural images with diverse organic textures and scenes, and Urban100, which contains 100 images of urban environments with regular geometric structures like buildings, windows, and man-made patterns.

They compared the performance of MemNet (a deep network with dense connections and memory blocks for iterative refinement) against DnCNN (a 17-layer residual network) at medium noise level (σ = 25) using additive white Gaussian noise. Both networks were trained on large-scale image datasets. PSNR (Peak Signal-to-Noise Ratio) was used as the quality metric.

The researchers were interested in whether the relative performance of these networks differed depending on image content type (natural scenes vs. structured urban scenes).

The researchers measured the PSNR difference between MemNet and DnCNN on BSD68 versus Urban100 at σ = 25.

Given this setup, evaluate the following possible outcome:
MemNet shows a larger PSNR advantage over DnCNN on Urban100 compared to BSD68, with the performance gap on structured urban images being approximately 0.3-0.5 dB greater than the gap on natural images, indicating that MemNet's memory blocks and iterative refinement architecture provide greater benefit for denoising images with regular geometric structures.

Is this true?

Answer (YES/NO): NO